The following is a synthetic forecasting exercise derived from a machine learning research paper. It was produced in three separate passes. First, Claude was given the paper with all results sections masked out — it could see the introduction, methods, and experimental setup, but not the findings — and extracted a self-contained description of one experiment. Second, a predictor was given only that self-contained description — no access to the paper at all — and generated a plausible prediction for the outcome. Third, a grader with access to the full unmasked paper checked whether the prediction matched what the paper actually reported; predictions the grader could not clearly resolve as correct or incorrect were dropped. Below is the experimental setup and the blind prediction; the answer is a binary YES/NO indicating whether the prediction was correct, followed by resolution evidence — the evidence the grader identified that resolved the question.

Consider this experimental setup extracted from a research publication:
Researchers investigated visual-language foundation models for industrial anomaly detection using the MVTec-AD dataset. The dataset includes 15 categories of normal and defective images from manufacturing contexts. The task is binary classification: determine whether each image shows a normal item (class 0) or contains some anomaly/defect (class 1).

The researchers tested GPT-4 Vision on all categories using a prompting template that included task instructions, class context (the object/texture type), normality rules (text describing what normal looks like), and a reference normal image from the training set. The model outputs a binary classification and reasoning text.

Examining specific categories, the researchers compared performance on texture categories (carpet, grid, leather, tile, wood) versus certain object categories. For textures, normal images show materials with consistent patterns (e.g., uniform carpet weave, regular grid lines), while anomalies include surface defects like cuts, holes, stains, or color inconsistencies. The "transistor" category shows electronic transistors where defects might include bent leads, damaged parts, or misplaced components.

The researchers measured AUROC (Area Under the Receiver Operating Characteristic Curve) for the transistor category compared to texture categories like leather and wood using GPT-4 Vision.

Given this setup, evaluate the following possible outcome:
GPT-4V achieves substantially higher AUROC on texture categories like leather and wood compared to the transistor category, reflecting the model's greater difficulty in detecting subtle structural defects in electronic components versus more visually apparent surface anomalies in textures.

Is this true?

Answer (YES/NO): YES